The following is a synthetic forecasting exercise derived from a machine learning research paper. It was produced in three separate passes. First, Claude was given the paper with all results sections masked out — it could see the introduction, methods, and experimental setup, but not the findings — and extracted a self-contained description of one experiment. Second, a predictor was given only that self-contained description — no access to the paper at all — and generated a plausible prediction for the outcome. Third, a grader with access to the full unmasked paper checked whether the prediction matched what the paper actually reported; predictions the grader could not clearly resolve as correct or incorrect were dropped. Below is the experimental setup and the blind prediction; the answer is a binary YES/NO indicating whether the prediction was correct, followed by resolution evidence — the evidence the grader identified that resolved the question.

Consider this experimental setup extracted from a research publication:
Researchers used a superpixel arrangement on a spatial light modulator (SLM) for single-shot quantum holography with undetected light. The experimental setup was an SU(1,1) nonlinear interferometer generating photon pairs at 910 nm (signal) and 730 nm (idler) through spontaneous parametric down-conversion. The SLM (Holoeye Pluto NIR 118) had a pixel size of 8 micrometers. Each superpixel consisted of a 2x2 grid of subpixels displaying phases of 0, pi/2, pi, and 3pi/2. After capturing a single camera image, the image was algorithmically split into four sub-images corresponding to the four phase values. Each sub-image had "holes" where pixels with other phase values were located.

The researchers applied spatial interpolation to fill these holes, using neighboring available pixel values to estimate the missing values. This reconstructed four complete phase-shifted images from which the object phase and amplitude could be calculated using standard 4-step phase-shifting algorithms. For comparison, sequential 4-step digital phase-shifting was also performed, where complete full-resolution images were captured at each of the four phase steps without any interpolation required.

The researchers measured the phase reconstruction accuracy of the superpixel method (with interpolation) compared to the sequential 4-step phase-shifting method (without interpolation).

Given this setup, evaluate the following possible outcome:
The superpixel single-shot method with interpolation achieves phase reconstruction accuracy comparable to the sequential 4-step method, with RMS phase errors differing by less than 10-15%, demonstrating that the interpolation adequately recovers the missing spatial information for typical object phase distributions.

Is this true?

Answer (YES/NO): NO